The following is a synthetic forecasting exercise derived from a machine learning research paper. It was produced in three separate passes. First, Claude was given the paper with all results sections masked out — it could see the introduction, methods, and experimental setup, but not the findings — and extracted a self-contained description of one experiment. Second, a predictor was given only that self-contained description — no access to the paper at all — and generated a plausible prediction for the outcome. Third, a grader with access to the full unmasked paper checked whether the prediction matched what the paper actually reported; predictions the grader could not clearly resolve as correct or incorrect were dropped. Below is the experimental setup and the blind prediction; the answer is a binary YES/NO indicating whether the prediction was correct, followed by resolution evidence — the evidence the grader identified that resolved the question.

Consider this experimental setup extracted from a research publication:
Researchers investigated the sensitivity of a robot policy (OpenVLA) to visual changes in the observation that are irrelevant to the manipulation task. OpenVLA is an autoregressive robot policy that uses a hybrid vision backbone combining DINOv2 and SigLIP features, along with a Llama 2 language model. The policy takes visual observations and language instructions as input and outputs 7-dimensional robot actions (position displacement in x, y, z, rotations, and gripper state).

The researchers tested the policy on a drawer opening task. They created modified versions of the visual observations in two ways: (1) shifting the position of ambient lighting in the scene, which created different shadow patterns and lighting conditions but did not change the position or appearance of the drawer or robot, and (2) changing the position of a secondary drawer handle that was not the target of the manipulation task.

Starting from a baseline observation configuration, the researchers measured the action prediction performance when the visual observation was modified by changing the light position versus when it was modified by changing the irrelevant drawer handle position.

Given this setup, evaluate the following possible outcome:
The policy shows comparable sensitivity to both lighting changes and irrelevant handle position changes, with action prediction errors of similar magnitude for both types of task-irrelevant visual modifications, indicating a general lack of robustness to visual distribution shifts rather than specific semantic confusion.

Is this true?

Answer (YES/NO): YES